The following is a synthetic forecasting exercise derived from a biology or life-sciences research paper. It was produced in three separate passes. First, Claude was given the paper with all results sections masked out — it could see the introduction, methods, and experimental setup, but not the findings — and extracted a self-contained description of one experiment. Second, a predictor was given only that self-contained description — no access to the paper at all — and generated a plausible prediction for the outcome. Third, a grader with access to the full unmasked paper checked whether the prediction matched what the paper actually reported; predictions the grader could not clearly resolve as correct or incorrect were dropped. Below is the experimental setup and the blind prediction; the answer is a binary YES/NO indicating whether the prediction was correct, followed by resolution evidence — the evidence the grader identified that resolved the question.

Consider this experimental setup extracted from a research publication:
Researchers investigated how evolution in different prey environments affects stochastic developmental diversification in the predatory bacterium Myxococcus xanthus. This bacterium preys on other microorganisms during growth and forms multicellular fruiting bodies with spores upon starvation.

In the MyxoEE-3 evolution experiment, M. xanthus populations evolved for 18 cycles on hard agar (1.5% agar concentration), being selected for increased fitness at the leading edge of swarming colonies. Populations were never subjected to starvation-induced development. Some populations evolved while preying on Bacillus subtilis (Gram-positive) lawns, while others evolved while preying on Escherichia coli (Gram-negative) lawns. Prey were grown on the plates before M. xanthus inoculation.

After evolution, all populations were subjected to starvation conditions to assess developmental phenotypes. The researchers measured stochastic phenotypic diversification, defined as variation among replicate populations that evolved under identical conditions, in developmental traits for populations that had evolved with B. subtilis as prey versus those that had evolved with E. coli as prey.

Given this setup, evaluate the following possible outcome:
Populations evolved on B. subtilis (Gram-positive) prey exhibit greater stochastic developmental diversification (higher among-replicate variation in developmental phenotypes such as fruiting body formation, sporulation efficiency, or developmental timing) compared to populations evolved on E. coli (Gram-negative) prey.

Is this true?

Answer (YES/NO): NO